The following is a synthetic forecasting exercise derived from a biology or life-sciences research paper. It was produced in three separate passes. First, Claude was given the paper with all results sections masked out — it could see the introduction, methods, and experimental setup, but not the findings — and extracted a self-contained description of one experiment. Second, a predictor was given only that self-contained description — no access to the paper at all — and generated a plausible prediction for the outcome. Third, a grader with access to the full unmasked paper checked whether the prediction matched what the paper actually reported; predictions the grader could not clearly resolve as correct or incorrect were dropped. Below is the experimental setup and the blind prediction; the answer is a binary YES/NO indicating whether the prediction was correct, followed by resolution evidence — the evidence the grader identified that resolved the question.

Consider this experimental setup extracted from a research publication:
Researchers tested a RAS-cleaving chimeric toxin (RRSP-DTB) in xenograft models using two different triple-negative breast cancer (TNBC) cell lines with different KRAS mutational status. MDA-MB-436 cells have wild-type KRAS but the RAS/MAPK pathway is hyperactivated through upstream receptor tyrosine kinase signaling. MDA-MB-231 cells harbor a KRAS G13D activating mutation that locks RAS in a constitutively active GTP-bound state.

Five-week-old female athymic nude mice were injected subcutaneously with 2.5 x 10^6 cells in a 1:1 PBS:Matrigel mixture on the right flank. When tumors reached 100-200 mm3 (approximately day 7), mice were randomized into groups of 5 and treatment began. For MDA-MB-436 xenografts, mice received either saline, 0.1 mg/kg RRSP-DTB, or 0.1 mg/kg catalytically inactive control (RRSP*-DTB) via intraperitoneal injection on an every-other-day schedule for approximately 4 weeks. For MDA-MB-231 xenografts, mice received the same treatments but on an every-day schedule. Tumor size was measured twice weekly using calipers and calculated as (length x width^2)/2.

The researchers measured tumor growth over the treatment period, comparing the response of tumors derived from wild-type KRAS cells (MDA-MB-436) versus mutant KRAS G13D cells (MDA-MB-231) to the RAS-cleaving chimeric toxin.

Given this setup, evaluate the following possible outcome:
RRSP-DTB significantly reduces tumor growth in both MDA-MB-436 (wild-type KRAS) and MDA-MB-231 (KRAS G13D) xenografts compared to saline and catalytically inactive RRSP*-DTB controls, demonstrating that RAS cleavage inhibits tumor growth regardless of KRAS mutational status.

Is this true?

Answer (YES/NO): YES